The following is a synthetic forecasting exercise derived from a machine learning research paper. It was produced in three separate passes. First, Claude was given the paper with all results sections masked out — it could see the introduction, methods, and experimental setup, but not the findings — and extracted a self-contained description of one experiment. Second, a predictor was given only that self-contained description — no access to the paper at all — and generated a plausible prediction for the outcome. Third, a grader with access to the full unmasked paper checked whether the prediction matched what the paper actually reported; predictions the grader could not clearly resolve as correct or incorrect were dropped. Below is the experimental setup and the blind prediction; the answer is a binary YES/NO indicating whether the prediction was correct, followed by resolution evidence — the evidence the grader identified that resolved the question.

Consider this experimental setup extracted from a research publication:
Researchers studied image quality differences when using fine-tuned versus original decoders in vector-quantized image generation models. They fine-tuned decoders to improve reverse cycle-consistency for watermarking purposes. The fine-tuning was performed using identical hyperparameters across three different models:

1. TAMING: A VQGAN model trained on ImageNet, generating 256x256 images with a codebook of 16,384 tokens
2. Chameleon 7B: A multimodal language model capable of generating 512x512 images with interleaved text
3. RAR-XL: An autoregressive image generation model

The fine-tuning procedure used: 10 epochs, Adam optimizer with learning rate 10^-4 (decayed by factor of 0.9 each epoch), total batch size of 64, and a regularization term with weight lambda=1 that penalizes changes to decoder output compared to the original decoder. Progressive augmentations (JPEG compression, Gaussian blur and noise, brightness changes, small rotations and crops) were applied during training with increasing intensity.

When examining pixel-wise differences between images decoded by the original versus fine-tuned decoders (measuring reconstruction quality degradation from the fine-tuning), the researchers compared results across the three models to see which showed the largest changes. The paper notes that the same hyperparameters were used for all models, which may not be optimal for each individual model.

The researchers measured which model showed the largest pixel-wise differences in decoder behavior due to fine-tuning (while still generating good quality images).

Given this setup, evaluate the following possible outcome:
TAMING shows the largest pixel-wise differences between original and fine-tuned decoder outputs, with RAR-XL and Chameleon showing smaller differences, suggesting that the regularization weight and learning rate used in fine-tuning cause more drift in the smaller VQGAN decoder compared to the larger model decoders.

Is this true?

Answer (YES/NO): NO